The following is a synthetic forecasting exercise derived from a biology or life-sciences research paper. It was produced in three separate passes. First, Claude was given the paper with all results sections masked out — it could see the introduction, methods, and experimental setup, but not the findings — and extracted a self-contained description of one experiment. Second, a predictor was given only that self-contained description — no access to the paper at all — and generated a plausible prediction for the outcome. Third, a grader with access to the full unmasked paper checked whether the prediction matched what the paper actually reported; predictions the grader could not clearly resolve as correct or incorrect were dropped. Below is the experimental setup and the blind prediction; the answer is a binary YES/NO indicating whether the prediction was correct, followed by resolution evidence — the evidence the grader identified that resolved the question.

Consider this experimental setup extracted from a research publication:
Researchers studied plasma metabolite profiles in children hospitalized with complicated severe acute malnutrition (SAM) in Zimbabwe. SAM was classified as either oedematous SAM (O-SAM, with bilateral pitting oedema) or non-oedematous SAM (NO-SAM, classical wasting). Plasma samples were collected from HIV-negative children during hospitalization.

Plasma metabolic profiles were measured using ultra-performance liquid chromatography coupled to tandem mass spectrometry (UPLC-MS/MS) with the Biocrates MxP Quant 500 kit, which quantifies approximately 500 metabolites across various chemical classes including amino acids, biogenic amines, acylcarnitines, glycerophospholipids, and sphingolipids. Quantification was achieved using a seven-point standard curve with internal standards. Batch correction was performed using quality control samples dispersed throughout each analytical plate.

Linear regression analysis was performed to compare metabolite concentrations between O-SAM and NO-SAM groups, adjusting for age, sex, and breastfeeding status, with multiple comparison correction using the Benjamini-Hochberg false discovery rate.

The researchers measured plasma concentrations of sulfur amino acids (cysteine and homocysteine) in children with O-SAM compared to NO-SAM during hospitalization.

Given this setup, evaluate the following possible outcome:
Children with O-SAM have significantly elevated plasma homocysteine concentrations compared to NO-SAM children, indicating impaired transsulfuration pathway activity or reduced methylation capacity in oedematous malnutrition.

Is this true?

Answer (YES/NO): NO